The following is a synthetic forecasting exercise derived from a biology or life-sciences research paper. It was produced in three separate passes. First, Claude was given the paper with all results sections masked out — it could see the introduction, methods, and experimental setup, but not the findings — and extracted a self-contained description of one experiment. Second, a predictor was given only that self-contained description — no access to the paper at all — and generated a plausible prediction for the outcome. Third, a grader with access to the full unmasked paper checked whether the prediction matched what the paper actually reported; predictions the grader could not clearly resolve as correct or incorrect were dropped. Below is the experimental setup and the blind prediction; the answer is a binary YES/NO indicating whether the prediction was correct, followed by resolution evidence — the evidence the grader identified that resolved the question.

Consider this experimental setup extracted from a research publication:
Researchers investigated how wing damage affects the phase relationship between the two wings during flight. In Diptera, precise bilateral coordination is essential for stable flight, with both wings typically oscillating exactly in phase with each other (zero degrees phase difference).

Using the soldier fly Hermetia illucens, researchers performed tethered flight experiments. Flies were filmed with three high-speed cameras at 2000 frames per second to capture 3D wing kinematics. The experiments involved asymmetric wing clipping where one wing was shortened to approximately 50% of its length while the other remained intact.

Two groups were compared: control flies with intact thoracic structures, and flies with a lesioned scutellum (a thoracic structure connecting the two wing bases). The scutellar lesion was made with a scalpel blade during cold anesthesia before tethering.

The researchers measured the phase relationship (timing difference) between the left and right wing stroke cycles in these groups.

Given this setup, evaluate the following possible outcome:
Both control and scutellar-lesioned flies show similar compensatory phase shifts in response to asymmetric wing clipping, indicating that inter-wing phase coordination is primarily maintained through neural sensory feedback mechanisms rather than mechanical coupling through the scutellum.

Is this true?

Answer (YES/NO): NO